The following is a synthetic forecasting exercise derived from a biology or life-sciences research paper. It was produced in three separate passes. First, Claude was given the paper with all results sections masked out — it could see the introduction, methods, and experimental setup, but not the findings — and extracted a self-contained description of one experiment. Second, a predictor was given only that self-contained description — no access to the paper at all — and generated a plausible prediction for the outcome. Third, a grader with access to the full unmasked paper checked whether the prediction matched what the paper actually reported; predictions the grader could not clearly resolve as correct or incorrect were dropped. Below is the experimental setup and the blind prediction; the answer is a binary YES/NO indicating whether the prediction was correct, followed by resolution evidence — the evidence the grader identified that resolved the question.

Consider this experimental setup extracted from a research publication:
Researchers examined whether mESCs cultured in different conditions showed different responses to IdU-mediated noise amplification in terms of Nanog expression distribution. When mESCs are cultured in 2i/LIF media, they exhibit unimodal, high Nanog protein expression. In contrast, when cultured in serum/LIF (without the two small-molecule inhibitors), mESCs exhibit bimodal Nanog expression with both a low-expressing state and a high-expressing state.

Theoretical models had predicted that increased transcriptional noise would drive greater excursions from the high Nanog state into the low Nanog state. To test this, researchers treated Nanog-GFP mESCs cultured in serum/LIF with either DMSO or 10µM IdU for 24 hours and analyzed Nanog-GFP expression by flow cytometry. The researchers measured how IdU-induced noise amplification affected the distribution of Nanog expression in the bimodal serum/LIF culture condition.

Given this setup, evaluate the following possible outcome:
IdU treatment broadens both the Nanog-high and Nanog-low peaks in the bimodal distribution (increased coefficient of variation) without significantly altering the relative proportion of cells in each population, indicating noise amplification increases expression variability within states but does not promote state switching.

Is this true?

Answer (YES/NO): NO